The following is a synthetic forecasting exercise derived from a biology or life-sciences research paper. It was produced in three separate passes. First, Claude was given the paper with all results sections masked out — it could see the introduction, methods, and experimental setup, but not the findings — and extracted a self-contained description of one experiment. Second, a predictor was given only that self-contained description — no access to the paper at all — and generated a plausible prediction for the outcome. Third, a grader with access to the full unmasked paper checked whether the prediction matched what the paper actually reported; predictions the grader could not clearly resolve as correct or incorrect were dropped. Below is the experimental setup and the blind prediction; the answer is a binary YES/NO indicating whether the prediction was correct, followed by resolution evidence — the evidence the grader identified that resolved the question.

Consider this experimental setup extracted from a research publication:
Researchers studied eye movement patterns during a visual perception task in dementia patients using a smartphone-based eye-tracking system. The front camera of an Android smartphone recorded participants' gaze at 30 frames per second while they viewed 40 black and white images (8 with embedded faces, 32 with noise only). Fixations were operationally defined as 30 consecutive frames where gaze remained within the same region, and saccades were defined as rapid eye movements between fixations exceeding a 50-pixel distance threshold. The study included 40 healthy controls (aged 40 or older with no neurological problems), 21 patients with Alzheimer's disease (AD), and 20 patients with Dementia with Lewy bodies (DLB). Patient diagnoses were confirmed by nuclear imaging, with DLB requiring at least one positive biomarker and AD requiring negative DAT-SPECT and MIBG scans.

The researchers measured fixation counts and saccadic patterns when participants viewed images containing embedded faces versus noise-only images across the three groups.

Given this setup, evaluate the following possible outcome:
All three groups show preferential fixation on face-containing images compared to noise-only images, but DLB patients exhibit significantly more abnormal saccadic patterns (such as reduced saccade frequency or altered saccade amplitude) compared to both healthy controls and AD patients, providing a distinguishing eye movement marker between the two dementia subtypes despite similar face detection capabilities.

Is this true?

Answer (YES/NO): NO